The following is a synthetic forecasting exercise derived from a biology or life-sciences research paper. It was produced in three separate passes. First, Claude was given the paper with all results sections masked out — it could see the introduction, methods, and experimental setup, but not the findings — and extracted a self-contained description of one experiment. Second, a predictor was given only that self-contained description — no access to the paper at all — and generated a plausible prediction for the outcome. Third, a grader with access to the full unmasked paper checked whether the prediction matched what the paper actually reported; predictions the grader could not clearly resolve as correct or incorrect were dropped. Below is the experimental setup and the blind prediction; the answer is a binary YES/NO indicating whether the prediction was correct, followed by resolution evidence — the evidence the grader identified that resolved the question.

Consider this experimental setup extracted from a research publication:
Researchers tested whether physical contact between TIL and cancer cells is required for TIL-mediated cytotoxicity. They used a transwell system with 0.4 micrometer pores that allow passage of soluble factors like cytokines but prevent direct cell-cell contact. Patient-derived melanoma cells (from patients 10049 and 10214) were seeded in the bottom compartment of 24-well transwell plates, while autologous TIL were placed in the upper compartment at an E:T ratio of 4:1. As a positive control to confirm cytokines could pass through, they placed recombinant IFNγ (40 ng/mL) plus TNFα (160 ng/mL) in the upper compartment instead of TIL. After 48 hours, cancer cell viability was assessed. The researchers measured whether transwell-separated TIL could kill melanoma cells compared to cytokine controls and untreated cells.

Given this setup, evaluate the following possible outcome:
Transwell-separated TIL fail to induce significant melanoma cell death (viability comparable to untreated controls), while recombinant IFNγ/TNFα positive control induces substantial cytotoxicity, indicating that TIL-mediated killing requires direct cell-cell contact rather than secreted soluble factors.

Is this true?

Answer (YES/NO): YES